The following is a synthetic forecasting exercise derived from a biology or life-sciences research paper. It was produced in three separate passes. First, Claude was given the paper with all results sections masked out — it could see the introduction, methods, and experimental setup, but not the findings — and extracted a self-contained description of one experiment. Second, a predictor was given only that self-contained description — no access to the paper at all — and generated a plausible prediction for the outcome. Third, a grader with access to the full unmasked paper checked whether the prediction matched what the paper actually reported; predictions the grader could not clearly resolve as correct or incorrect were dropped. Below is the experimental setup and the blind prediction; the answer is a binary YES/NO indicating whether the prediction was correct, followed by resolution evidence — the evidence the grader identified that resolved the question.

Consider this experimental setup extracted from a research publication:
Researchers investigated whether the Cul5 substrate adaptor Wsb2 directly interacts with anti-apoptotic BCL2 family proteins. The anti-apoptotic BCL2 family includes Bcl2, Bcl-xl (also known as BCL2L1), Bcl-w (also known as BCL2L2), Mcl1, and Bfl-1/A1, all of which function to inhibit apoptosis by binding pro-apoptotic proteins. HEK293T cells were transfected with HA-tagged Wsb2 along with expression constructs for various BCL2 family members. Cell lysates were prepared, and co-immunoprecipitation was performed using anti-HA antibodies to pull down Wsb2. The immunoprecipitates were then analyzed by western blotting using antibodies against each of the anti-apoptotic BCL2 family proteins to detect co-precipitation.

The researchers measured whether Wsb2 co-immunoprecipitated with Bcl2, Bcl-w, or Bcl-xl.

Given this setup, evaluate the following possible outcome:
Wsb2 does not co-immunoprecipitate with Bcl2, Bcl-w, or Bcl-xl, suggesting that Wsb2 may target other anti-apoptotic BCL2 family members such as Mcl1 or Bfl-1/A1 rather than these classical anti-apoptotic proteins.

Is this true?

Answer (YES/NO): NO